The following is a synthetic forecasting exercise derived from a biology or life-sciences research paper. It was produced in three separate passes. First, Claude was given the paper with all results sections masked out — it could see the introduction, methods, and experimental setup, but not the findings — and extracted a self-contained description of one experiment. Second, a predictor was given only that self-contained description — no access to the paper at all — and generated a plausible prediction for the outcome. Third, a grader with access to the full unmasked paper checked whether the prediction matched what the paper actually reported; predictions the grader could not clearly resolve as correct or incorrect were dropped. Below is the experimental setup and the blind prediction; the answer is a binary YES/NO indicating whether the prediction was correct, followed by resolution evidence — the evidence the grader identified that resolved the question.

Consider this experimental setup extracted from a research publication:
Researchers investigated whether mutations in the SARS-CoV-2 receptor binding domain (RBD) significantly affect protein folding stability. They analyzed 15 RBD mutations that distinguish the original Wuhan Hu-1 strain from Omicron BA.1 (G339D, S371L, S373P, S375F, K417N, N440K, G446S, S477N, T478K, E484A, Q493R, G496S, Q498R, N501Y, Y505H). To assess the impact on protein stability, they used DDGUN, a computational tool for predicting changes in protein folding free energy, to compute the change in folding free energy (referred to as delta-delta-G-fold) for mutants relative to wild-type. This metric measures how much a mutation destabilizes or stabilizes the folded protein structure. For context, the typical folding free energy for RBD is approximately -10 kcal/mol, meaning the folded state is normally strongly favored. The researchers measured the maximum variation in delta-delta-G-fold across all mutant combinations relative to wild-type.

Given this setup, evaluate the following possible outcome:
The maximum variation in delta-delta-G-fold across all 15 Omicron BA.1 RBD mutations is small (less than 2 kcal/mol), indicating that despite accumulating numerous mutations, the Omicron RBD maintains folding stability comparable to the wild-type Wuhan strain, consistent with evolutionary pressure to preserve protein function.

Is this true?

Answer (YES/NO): YES